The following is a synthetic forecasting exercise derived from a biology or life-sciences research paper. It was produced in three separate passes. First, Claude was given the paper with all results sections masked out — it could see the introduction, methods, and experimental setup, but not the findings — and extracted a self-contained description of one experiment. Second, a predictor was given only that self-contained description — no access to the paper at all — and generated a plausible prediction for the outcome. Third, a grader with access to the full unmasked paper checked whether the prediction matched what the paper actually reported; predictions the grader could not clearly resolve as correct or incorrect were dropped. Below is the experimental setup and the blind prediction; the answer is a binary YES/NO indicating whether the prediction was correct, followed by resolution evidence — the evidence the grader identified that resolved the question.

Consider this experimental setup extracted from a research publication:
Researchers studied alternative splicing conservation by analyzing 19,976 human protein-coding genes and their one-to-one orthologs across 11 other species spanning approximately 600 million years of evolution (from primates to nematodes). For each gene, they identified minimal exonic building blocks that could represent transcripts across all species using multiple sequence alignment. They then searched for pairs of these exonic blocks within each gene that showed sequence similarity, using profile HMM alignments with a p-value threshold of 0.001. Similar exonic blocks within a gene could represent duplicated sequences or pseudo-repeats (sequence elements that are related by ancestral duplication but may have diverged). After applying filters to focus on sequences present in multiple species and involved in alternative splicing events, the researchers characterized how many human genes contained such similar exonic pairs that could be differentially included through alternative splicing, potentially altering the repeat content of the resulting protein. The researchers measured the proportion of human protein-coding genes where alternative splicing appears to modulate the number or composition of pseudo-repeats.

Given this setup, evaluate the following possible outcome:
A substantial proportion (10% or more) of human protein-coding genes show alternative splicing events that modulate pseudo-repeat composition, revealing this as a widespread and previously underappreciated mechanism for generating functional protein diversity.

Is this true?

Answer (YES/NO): YES